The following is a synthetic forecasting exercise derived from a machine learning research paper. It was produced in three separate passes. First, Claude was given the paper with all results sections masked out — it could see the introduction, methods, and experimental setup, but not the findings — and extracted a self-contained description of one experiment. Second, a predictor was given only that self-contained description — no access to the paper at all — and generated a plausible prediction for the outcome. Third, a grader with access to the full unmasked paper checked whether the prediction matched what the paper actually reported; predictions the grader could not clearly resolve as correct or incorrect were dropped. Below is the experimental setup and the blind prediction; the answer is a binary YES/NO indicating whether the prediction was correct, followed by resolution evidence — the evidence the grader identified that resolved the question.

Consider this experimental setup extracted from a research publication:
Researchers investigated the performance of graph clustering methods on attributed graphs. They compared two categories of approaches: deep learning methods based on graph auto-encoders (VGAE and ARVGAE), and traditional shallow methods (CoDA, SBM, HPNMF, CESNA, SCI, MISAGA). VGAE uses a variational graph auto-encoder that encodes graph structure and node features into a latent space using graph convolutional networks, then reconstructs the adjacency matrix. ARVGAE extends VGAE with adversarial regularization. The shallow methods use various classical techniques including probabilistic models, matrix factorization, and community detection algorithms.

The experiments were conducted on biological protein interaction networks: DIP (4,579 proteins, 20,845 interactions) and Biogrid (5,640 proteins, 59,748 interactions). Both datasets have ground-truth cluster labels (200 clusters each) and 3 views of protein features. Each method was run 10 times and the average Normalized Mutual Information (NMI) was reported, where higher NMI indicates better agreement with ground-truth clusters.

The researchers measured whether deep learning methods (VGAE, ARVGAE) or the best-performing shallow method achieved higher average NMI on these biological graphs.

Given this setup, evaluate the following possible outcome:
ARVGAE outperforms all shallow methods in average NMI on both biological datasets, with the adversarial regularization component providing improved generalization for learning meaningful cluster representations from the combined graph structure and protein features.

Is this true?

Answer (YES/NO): NO